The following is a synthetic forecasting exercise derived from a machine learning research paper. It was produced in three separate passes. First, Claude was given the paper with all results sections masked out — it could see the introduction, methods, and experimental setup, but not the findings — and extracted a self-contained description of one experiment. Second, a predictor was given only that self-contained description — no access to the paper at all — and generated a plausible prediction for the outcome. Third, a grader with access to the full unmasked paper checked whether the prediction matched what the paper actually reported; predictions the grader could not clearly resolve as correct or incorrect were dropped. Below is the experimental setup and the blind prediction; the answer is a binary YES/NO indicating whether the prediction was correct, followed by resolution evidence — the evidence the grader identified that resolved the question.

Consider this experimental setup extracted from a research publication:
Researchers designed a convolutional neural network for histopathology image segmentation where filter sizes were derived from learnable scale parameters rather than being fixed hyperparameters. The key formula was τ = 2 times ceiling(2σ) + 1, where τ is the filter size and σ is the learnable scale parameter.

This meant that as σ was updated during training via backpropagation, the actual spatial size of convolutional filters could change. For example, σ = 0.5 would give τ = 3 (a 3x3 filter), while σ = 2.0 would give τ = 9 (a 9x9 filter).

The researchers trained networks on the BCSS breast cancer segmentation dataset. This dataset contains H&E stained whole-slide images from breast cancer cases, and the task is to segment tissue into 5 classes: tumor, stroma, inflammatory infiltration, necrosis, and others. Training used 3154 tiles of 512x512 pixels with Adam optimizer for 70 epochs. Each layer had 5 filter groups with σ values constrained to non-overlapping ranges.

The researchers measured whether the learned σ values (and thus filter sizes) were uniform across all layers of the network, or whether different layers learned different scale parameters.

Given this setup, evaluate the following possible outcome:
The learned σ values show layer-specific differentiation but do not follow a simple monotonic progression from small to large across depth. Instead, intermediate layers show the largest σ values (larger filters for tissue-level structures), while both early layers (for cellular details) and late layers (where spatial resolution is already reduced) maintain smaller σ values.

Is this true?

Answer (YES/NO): YES